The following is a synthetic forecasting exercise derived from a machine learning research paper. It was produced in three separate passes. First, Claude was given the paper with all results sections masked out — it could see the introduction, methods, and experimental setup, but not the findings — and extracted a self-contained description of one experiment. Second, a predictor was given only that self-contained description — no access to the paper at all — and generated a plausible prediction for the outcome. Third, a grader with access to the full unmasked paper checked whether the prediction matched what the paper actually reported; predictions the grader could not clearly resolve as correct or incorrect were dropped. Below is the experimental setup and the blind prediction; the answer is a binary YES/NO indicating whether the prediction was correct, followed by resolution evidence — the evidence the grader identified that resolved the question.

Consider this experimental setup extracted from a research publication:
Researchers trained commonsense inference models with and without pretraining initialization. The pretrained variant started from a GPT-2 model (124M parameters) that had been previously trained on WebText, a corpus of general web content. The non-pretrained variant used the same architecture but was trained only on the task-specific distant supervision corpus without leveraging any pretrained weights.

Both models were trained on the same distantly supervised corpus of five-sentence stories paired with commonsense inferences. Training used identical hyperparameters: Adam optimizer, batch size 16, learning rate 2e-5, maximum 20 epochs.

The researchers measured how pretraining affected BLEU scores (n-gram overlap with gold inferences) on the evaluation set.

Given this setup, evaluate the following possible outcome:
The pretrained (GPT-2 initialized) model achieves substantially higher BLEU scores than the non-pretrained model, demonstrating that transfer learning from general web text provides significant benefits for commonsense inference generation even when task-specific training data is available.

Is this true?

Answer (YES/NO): NO